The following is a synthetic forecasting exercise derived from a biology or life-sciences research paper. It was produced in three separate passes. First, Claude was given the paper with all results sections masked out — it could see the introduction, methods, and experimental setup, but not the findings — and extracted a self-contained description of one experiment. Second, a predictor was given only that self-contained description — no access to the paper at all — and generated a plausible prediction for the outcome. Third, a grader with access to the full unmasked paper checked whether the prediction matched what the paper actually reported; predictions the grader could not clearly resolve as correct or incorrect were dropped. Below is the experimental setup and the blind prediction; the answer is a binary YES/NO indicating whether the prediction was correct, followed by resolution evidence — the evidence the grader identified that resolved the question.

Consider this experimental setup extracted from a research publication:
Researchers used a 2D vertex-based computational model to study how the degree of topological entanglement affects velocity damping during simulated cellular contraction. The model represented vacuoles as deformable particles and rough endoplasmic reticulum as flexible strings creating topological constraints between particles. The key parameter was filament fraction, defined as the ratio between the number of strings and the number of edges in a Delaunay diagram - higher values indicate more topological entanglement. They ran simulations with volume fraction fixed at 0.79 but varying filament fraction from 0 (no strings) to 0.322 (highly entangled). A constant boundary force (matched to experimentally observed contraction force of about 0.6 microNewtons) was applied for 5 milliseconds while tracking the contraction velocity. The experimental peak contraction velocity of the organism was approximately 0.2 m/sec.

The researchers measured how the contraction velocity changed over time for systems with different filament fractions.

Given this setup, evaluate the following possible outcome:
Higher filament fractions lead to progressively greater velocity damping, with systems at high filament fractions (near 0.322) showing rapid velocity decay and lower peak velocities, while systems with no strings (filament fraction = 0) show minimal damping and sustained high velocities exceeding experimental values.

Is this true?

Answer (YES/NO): YES